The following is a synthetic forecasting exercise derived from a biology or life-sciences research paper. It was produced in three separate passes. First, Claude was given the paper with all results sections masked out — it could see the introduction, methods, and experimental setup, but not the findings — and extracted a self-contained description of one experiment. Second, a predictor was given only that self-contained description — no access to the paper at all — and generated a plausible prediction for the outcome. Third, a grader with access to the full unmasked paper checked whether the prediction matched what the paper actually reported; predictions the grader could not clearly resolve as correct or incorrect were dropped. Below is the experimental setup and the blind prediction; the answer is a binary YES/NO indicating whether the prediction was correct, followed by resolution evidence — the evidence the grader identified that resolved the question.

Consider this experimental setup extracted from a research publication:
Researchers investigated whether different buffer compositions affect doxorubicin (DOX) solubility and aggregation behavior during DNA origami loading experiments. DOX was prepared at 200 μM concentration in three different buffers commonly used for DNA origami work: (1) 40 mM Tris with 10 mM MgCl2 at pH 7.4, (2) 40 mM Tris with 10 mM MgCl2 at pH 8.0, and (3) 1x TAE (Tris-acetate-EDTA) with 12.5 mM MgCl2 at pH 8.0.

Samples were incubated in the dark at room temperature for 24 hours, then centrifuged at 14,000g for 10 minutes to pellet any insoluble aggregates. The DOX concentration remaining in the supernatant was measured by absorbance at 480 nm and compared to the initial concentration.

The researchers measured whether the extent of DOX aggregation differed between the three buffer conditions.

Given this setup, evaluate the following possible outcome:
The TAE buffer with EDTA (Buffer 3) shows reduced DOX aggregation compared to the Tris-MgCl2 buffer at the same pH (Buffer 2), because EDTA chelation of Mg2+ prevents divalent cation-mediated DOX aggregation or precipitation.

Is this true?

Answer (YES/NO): NO